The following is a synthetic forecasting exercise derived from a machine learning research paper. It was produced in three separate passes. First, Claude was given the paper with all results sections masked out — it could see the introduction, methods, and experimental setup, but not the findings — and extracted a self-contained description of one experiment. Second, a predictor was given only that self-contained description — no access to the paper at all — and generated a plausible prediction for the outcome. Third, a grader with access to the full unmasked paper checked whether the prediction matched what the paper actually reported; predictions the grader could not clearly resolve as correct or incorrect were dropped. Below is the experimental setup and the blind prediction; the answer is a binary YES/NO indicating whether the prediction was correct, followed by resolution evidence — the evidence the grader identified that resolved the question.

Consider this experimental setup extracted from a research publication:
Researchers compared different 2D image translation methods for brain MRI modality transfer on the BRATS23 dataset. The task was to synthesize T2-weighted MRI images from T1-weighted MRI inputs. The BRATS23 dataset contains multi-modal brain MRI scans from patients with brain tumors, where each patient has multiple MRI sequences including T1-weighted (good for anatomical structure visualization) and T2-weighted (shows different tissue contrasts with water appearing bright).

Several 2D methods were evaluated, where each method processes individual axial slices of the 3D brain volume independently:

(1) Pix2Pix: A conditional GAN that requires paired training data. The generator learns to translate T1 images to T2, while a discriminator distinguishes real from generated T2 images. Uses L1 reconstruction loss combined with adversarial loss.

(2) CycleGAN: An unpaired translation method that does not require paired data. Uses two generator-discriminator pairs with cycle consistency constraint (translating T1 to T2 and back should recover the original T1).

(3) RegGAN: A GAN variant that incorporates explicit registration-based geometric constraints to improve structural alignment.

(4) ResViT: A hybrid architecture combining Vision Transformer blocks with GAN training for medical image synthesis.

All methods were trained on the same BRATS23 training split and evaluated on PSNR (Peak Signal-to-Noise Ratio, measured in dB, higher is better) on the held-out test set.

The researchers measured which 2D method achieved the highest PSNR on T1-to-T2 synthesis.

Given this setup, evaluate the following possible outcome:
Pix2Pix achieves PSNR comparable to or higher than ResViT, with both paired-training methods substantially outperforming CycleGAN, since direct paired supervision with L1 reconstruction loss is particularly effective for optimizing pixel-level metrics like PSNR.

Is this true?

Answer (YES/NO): NO